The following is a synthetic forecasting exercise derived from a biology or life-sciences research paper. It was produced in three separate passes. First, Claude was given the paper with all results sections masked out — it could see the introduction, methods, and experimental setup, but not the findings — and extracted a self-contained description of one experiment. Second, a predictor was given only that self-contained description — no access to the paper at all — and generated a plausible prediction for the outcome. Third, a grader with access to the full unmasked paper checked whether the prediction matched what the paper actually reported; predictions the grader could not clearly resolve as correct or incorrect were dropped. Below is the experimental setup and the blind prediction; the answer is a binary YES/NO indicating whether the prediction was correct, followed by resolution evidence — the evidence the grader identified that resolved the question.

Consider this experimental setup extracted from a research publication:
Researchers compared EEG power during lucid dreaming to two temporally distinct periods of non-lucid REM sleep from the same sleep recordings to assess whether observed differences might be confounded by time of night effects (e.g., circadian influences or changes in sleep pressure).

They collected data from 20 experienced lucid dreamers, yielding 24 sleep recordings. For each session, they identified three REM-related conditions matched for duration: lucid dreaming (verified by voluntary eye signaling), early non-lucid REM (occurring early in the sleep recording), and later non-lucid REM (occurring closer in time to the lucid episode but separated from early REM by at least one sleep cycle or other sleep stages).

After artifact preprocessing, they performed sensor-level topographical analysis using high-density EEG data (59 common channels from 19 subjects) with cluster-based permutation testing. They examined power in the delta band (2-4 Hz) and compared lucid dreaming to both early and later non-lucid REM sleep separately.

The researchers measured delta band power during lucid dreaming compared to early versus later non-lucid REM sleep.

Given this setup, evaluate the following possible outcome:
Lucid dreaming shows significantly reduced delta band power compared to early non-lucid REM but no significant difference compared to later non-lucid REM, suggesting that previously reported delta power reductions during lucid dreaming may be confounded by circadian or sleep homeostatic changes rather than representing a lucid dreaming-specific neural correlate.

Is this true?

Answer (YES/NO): YES